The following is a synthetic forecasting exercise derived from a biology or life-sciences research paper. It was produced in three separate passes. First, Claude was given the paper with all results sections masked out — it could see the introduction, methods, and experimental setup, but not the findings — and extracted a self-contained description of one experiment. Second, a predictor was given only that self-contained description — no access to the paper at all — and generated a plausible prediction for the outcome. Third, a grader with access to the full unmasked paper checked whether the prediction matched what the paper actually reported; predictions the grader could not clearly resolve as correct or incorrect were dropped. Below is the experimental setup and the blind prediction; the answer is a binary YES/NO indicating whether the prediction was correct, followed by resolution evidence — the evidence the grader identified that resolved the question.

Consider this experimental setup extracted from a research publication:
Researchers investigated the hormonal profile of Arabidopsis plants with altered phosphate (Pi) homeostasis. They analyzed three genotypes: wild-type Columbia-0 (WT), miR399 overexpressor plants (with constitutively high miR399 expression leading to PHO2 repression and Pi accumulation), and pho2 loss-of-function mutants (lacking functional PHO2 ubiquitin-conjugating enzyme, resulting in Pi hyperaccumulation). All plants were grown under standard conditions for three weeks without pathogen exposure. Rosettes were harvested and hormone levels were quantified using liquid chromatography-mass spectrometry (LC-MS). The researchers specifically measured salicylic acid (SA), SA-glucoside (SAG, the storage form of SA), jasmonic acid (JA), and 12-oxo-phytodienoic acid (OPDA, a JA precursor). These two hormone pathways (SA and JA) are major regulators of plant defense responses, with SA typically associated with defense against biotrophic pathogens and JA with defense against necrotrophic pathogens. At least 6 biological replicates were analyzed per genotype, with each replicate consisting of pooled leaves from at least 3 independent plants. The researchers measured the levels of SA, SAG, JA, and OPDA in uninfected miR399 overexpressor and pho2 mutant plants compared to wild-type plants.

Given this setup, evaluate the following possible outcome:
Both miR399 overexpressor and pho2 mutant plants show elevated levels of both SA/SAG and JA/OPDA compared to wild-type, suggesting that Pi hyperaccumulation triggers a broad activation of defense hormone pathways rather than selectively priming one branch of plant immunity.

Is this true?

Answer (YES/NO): NO